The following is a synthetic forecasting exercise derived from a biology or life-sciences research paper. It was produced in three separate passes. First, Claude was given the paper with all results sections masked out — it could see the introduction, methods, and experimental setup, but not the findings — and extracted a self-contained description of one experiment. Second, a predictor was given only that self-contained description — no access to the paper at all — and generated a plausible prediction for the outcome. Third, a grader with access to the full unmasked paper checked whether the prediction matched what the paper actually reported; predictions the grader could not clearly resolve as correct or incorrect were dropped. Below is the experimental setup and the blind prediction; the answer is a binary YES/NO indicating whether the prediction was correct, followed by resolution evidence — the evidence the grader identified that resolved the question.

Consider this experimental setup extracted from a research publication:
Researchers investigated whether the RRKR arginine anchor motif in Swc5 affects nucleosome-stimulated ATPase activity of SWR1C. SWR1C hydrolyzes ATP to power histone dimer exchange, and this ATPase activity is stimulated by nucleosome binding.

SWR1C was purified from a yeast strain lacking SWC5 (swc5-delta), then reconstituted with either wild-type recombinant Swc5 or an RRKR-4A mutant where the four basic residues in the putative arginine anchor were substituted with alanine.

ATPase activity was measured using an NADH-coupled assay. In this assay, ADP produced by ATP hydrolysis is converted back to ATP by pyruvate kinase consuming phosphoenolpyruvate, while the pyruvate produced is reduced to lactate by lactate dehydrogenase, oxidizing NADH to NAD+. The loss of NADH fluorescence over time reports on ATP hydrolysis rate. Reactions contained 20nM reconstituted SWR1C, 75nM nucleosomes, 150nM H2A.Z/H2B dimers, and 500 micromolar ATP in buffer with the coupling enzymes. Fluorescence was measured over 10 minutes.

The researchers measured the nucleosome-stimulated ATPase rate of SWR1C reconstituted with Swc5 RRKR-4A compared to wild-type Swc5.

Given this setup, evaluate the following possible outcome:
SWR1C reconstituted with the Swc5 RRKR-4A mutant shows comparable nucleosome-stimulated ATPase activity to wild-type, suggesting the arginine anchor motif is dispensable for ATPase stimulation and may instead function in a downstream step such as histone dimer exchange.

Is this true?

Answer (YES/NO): NO